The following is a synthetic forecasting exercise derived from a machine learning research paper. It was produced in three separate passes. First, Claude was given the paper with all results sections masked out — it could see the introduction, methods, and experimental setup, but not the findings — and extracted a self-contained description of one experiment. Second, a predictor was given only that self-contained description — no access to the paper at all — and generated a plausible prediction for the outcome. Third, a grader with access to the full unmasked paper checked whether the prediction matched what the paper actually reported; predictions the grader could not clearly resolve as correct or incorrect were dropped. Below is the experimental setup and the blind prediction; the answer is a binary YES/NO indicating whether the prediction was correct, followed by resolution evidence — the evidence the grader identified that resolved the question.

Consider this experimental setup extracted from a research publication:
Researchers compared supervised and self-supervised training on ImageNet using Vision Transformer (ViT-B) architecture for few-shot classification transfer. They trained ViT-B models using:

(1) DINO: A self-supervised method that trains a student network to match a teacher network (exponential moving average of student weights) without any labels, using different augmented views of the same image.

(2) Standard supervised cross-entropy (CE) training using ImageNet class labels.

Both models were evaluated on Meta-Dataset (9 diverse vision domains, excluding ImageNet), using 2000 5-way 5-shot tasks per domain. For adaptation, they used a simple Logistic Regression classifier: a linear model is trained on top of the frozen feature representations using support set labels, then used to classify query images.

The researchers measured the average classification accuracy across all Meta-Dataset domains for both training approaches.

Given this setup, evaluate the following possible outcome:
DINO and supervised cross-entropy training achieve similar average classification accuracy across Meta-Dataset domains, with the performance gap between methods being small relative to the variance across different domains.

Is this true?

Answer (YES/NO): YES